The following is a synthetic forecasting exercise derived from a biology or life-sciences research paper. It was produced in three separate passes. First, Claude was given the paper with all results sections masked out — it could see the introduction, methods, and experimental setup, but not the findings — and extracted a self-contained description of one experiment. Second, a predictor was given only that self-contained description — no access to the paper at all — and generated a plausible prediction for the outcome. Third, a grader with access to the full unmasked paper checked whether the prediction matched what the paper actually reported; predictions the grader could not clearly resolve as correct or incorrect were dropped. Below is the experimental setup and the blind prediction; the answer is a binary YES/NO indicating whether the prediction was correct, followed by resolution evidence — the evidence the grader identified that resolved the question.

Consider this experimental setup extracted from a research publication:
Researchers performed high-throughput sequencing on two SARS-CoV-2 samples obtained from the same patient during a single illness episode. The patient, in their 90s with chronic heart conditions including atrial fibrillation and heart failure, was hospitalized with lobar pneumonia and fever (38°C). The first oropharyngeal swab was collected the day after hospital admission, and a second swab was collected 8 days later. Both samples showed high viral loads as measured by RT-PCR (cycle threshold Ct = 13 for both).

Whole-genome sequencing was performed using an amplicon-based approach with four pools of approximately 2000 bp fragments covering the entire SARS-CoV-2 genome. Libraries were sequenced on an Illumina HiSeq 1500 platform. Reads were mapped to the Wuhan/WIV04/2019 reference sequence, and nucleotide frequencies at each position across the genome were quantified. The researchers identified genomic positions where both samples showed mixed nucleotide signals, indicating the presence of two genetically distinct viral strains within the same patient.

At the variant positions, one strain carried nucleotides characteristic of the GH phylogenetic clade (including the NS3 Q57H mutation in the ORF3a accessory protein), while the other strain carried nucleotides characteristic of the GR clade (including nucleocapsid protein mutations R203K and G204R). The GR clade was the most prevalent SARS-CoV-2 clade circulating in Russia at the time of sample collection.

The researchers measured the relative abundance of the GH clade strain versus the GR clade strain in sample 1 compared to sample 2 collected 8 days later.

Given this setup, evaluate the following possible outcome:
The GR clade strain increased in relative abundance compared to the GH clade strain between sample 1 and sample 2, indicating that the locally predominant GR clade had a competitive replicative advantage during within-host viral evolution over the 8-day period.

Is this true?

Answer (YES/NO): YES